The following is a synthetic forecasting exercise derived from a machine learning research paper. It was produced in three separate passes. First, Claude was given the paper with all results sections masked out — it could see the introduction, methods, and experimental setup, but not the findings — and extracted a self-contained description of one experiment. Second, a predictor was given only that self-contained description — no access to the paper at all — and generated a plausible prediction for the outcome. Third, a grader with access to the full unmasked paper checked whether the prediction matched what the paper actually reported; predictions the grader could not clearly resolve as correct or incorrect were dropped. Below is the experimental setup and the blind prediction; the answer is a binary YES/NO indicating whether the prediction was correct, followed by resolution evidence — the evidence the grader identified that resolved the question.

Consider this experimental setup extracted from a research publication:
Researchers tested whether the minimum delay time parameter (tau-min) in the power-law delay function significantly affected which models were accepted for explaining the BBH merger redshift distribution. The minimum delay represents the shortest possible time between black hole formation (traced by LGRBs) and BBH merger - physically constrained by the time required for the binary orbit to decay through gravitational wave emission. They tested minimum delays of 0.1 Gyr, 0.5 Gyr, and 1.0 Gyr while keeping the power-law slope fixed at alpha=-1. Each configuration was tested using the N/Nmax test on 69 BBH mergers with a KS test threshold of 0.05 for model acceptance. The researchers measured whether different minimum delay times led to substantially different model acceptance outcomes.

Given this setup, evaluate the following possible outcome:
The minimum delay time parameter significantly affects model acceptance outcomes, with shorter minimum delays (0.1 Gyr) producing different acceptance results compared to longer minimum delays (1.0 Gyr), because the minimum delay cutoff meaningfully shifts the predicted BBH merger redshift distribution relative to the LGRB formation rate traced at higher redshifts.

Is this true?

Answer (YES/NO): NO